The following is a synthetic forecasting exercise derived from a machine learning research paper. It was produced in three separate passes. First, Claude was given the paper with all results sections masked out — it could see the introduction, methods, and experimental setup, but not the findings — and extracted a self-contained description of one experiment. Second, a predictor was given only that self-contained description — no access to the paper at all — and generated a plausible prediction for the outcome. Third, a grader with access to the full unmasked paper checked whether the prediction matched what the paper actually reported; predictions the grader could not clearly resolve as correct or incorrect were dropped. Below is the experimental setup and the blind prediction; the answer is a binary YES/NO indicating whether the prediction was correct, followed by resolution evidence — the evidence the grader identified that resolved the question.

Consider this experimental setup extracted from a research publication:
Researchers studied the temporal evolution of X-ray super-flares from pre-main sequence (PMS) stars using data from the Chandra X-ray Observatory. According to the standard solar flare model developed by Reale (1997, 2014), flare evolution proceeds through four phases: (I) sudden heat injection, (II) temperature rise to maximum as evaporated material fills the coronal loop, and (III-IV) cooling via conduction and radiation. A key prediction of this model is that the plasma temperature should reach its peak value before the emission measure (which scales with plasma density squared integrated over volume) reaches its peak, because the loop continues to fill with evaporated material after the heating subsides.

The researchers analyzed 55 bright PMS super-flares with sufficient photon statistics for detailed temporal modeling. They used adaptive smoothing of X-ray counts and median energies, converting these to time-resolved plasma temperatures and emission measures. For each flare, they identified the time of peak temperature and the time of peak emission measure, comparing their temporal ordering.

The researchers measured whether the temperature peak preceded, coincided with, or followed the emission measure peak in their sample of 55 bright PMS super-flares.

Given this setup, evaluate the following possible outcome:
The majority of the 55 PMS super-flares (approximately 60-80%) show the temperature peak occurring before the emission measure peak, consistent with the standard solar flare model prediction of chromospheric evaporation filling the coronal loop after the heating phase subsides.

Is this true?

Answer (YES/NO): YES